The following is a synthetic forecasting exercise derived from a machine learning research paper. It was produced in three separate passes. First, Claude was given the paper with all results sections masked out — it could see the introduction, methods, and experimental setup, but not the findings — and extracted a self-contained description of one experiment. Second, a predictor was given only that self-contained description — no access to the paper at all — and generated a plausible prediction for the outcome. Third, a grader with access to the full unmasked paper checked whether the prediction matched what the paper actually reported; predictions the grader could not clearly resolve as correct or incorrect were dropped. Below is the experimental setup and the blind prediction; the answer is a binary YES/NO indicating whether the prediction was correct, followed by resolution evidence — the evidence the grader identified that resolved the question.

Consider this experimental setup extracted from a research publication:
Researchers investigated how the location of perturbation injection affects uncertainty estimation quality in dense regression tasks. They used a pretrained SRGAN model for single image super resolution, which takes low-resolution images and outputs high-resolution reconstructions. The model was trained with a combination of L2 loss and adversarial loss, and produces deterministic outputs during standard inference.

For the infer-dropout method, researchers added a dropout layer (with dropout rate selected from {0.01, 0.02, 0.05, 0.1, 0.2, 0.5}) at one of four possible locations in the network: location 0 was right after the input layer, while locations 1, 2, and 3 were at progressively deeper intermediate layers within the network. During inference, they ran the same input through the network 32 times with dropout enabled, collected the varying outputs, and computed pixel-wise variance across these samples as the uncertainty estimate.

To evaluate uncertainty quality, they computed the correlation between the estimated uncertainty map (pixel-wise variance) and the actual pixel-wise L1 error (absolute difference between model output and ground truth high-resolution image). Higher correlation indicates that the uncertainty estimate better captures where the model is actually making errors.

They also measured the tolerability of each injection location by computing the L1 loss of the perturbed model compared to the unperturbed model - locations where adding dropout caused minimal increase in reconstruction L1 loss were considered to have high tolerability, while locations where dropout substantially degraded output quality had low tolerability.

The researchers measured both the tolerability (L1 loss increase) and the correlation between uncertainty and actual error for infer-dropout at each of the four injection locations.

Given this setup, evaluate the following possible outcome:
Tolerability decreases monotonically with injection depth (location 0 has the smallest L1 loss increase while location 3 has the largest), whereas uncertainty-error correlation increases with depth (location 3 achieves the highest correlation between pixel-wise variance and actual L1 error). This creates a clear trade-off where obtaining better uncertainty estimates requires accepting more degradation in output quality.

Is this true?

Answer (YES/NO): NO